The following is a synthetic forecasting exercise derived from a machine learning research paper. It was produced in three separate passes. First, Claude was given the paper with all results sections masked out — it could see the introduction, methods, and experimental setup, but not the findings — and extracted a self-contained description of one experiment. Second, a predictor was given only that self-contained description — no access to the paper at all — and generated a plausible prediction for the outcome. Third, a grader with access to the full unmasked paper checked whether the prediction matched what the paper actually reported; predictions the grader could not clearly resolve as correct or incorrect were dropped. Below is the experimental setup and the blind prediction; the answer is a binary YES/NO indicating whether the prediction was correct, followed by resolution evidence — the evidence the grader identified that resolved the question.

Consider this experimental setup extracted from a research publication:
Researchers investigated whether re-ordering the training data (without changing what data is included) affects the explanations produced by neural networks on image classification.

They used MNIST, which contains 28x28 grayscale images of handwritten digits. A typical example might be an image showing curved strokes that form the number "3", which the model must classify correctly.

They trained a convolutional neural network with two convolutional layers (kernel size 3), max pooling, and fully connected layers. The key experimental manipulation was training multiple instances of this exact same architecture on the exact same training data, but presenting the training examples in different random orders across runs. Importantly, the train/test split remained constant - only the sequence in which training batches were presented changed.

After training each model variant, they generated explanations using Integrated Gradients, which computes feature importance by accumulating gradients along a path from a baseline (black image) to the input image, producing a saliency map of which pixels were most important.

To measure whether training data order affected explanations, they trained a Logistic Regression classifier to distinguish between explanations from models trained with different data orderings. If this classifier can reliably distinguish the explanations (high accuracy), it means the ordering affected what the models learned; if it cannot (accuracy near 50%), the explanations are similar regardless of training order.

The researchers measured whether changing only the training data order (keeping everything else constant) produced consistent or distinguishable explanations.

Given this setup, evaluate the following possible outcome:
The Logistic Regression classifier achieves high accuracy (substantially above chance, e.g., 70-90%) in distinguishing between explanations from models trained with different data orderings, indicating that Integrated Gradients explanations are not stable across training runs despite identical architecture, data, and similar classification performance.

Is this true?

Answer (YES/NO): YES